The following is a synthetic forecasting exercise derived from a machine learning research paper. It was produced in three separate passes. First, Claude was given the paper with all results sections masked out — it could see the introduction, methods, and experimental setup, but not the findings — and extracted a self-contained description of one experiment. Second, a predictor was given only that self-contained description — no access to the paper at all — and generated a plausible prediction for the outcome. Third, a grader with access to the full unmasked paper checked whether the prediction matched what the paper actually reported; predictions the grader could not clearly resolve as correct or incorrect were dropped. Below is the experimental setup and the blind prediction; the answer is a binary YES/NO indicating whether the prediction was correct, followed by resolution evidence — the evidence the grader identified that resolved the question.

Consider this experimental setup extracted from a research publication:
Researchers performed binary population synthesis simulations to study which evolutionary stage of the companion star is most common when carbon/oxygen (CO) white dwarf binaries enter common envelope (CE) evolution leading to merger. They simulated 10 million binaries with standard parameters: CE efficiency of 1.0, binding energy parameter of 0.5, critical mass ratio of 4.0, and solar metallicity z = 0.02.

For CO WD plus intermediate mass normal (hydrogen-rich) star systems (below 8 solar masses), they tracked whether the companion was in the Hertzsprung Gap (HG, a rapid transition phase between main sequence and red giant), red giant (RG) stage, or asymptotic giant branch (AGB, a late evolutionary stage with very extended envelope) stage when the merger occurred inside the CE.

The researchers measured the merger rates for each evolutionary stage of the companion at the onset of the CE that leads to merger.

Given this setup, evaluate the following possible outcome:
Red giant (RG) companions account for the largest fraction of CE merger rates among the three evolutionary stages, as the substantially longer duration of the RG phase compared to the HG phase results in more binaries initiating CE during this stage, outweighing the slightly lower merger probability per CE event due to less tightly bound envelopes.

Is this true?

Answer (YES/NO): YES